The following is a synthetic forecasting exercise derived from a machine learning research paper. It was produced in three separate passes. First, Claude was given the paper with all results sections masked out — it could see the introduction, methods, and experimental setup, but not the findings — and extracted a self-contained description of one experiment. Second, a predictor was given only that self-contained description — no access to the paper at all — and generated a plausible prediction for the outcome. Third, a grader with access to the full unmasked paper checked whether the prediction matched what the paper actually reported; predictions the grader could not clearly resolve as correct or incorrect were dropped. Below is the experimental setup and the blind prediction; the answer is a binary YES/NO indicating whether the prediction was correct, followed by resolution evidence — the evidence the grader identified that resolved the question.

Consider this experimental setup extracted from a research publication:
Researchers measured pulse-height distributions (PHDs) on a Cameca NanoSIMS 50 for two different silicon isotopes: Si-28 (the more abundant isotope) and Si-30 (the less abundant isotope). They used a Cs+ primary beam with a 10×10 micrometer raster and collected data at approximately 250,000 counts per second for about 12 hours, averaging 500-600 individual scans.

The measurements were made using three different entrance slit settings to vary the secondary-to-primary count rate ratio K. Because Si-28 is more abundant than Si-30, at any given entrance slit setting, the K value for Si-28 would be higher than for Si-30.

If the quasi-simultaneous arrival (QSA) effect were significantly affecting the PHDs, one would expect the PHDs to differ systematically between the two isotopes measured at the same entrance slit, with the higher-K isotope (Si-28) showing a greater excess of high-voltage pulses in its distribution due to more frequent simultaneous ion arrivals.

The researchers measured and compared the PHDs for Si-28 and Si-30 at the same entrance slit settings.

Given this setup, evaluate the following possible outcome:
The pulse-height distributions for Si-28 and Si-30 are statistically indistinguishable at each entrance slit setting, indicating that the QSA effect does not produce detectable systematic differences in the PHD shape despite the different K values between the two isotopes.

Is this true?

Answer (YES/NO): NO